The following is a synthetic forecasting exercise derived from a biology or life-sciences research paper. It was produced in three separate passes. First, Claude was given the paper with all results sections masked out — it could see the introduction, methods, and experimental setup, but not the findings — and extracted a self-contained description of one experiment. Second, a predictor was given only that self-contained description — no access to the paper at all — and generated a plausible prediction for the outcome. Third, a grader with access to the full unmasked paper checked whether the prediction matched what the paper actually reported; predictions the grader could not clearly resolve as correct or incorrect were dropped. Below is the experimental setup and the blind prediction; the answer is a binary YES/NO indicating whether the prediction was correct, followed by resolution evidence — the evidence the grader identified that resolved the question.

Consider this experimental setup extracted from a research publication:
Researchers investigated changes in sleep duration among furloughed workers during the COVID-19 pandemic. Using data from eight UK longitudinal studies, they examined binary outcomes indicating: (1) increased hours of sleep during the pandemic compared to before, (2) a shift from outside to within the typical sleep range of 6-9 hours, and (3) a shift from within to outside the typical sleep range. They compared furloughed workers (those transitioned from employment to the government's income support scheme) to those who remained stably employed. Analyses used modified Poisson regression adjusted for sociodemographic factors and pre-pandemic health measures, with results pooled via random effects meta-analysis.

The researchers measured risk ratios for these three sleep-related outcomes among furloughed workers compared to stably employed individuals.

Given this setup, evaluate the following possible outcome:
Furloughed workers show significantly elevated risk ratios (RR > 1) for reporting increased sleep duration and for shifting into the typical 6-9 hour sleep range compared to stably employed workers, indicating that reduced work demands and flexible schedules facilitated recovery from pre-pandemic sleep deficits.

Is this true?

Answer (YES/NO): YES